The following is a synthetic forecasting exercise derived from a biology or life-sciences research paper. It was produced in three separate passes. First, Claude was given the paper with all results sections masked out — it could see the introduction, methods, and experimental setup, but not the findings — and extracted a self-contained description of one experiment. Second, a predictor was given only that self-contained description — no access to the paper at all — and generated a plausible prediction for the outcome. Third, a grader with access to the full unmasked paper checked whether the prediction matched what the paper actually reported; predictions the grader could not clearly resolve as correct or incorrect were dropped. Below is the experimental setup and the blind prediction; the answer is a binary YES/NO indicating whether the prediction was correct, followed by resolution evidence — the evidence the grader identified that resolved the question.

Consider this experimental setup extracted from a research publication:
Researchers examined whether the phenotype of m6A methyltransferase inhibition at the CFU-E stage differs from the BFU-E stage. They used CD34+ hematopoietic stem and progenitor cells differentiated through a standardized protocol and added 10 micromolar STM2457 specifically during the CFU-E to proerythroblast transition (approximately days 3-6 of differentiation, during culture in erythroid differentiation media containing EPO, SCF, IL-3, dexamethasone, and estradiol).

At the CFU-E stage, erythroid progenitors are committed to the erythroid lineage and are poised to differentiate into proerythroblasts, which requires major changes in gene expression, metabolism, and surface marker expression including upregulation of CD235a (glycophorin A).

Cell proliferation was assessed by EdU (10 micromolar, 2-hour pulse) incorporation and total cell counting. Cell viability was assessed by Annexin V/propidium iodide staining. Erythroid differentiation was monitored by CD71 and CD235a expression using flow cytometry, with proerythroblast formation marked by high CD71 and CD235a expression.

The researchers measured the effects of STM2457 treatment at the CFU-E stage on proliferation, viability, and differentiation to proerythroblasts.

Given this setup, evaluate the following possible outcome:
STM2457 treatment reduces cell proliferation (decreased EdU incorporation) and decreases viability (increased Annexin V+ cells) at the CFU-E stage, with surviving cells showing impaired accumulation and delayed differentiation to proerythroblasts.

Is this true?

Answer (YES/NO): NO